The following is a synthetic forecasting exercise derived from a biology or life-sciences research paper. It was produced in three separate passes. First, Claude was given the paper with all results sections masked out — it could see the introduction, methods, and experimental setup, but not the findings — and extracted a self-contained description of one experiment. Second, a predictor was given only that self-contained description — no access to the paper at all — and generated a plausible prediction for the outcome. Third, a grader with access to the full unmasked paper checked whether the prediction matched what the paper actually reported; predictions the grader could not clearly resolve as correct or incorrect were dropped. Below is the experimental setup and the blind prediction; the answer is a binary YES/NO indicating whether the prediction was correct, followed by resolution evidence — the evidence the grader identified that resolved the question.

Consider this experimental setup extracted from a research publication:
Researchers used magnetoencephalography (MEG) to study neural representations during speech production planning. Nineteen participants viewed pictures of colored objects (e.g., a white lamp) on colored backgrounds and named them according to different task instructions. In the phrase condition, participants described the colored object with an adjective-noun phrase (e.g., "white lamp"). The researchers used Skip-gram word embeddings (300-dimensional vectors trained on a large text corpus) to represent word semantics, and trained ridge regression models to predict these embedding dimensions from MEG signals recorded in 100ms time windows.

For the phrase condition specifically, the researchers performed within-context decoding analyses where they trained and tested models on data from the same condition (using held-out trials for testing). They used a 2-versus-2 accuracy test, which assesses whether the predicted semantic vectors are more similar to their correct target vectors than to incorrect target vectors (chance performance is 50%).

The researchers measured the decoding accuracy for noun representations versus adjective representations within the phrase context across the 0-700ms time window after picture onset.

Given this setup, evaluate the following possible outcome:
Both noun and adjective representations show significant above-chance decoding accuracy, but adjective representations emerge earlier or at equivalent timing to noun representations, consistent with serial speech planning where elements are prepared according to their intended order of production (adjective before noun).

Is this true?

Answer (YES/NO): NO